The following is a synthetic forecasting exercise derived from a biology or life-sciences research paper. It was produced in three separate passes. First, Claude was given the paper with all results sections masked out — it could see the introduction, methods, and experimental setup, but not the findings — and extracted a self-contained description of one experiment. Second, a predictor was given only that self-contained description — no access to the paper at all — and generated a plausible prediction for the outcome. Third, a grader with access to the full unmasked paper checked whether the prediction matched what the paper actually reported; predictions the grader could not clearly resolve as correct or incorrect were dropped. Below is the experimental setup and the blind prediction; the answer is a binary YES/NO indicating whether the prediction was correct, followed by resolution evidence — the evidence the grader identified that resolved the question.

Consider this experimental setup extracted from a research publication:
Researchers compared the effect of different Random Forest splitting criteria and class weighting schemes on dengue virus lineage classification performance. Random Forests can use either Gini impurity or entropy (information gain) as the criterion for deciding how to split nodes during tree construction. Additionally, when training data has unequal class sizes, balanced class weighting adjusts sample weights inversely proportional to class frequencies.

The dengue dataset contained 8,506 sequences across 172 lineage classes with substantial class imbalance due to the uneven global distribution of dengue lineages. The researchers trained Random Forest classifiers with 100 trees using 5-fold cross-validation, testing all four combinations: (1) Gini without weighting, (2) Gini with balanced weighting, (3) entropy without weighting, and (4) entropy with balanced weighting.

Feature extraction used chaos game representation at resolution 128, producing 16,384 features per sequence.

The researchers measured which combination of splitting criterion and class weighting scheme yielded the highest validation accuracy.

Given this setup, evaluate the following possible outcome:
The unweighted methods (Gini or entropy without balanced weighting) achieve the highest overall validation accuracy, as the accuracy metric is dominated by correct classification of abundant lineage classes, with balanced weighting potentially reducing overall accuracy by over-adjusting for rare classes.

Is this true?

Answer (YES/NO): NO